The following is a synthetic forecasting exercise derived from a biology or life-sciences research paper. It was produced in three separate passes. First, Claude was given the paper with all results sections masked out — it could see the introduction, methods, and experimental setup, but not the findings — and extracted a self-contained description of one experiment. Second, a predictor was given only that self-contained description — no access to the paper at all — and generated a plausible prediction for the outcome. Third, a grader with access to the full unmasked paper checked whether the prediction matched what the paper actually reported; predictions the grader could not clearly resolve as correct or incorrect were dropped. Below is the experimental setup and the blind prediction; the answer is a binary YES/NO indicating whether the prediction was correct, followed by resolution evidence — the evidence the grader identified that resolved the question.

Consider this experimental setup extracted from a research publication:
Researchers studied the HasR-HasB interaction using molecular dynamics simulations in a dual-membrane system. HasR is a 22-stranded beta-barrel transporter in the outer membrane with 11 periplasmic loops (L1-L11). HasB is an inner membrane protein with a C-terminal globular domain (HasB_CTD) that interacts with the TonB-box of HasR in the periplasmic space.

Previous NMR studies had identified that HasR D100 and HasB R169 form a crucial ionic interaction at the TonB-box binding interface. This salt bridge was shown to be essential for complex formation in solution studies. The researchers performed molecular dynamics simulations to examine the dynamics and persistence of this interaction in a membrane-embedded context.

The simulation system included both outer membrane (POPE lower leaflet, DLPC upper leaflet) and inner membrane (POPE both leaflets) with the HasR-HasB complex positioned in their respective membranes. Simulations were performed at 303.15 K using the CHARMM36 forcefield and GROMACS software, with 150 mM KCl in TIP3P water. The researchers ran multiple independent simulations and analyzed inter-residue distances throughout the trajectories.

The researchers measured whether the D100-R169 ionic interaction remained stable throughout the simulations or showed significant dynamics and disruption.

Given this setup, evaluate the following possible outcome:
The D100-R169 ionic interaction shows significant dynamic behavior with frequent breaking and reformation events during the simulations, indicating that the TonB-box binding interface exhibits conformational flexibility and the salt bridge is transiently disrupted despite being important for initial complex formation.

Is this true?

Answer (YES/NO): YES